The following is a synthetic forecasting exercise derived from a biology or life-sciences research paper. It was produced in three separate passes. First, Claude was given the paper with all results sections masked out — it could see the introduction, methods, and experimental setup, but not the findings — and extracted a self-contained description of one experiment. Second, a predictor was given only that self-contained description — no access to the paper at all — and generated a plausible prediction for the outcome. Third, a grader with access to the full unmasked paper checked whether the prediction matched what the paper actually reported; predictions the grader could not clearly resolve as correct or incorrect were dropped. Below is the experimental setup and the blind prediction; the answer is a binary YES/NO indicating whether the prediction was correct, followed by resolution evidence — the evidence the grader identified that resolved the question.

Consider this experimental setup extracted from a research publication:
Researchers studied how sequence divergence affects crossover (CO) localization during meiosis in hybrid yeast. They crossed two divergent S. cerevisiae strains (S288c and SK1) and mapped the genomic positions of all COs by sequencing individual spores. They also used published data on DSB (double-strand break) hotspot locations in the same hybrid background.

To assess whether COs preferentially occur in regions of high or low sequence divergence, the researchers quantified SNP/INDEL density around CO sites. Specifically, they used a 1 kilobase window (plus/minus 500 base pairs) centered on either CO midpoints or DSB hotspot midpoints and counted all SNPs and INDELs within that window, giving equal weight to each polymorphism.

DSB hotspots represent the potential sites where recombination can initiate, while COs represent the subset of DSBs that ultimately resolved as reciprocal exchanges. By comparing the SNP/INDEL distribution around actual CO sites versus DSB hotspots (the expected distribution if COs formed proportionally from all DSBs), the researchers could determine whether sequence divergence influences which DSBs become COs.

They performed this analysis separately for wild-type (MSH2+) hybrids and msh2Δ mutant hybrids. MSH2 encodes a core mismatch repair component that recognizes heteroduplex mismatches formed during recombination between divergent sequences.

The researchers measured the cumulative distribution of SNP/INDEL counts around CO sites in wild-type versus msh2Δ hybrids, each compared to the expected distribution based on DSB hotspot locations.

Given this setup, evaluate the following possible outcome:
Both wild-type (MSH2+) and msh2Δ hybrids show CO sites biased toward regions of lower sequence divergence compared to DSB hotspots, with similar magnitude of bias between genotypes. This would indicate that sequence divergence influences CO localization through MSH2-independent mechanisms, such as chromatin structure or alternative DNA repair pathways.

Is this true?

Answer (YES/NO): NO